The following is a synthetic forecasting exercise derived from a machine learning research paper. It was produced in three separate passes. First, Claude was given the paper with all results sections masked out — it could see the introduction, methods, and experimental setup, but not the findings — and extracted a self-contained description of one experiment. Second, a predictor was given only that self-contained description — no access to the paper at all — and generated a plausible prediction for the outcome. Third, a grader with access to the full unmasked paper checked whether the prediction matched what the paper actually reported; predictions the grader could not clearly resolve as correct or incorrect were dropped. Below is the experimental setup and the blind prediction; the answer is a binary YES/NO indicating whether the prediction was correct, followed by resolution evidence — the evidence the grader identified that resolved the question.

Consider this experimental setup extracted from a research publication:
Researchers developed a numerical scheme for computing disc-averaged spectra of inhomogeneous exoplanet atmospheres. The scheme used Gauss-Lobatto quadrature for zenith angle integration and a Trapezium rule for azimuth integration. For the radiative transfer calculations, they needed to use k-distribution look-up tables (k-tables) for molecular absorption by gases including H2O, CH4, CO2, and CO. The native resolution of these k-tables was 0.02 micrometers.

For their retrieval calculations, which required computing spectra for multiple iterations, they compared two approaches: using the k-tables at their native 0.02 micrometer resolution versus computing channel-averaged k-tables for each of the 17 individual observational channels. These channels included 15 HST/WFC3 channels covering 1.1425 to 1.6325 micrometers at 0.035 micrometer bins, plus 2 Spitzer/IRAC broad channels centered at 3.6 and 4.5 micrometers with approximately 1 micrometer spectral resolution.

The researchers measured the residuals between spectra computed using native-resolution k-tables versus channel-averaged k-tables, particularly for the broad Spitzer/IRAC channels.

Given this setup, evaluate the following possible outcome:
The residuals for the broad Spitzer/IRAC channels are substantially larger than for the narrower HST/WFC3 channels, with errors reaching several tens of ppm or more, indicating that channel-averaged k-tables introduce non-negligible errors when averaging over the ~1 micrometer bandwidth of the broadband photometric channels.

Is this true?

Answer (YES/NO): NO